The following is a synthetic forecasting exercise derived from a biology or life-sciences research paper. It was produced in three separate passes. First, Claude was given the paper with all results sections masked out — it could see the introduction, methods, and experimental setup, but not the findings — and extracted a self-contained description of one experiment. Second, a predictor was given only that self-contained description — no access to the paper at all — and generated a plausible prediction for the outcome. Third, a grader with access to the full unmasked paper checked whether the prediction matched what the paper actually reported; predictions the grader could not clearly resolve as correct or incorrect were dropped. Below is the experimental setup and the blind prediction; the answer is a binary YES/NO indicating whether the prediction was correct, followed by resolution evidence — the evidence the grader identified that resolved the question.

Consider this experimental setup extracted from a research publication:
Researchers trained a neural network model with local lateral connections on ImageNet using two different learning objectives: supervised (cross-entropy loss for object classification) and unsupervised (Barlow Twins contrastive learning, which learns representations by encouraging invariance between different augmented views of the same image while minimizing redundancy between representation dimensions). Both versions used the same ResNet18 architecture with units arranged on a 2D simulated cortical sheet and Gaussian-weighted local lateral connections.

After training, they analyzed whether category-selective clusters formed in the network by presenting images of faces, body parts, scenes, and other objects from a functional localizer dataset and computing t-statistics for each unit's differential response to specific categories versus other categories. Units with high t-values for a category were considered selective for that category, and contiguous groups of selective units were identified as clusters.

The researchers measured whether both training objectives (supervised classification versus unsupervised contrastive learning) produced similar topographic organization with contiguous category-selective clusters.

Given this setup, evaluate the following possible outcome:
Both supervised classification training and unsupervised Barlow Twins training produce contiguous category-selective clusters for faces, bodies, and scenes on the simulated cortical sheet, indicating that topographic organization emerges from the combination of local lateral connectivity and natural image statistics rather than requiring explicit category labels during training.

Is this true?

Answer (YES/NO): YES